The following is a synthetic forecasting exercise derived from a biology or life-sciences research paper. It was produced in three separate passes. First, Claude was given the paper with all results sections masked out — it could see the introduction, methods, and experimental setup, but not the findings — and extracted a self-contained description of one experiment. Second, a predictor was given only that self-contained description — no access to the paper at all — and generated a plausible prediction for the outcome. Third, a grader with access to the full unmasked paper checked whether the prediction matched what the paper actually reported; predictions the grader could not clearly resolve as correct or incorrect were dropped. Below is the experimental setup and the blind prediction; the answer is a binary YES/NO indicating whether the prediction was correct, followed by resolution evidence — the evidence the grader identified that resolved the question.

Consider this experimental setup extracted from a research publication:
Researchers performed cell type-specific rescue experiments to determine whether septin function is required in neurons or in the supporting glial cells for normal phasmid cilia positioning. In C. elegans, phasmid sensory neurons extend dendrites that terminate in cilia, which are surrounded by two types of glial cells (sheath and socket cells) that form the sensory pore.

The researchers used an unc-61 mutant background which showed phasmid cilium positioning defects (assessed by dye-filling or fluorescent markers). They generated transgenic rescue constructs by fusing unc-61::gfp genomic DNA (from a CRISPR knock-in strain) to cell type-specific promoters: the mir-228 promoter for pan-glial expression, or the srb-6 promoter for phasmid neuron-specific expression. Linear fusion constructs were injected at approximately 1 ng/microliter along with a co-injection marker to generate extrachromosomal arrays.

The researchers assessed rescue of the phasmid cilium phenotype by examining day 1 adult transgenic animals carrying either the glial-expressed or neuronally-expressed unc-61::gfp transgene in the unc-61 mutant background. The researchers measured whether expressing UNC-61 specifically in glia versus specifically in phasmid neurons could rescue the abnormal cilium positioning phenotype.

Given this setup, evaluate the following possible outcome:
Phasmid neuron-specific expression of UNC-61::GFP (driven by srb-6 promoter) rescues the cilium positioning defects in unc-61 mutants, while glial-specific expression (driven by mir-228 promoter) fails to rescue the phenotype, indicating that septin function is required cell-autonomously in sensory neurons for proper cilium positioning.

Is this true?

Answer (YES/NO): NO